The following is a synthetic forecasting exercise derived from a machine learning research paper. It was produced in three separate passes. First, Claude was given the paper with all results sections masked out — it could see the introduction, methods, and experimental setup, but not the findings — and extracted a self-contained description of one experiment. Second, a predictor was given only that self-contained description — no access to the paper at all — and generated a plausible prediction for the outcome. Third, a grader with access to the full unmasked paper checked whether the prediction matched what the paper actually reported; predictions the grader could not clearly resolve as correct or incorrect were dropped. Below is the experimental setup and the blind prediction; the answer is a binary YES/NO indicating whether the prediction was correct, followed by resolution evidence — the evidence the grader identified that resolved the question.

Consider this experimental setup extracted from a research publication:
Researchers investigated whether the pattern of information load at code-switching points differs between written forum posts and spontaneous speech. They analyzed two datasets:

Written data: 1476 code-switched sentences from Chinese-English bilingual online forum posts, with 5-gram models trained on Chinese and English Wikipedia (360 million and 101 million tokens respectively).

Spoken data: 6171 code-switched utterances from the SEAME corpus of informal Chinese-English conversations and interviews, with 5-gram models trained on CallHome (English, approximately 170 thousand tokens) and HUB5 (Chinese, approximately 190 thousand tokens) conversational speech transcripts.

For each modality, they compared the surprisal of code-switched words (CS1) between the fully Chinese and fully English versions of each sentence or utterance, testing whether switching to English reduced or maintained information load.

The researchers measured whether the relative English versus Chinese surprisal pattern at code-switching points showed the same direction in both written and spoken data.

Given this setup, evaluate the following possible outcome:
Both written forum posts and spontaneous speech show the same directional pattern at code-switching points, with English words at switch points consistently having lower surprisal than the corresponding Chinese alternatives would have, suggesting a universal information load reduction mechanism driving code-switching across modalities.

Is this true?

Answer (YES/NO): NO